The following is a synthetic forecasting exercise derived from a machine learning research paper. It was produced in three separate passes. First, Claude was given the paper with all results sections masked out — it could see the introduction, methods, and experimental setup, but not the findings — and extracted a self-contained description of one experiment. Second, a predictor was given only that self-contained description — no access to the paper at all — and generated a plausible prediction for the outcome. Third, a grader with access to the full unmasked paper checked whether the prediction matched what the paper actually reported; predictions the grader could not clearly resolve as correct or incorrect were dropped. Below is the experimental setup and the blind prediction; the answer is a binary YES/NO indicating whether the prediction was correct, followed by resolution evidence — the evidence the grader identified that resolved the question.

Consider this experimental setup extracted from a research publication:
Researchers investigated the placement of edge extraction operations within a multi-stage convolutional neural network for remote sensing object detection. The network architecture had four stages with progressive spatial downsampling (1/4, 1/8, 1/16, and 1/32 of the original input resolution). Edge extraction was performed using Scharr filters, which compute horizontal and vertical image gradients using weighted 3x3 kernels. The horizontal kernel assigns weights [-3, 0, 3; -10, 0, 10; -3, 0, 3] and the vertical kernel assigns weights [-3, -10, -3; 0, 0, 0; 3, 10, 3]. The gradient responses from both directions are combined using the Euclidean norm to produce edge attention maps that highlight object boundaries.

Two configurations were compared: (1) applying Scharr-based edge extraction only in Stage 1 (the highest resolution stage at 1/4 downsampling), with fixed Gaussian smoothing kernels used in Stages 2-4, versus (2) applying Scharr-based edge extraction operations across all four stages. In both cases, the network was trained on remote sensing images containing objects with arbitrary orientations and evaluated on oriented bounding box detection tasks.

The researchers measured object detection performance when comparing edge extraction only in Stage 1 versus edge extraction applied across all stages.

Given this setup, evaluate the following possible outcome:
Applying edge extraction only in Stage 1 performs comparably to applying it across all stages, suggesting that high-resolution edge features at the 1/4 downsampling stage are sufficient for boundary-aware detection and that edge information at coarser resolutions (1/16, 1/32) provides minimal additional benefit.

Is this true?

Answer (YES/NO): NO